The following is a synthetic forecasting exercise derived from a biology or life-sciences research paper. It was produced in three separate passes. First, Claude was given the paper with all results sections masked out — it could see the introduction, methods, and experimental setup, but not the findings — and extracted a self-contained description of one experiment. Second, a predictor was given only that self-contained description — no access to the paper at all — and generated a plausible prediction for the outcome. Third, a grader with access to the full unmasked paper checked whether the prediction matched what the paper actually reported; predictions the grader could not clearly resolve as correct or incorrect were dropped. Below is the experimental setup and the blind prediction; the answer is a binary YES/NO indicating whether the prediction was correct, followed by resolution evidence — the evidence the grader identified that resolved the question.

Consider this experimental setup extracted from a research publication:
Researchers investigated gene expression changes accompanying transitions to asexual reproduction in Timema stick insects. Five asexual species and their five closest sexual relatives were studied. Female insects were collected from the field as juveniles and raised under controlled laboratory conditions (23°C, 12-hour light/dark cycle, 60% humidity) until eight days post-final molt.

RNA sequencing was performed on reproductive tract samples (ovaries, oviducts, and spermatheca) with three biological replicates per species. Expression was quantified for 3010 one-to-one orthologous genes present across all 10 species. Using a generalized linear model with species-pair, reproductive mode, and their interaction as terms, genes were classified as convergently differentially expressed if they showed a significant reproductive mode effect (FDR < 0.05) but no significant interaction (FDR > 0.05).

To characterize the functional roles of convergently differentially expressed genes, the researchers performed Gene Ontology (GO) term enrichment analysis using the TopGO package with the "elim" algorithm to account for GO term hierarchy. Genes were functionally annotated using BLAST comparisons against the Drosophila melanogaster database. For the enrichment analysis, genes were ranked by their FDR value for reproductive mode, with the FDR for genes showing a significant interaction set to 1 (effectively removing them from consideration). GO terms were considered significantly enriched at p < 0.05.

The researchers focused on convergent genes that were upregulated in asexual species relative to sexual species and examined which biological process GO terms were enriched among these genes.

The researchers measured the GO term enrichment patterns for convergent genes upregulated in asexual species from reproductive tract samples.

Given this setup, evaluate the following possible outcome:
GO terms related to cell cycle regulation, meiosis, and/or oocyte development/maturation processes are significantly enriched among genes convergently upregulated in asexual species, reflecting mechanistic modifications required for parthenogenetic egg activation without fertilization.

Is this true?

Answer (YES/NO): YES